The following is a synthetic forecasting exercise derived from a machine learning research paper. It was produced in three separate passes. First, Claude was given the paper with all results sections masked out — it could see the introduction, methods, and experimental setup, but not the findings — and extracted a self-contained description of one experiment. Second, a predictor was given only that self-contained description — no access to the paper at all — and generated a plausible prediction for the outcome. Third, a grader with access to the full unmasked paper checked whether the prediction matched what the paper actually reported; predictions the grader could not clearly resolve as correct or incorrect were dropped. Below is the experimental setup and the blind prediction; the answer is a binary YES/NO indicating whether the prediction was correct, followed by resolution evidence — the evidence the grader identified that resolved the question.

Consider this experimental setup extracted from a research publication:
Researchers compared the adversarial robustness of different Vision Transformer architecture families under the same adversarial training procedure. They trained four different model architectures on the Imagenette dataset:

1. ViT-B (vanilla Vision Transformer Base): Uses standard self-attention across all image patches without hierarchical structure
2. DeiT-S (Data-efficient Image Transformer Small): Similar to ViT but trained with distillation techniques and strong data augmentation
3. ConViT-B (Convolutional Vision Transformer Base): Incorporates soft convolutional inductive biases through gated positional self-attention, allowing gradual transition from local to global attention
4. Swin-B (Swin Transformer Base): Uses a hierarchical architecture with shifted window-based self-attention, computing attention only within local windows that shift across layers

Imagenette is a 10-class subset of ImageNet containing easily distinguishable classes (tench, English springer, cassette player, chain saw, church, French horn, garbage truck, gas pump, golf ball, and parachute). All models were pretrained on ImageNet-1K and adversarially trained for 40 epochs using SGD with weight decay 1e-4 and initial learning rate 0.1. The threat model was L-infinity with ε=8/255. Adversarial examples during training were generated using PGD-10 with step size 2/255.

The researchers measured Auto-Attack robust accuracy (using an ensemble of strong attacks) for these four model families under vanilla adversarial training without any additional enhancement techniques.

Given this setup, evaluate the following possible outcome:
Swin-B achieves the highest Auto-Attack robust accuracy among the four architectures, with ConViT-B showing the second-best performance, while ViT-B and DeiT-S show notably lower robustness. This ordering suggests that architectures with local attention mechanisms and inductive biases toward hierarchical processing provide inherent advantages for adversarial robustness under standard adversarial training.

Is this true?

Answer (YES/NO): YES